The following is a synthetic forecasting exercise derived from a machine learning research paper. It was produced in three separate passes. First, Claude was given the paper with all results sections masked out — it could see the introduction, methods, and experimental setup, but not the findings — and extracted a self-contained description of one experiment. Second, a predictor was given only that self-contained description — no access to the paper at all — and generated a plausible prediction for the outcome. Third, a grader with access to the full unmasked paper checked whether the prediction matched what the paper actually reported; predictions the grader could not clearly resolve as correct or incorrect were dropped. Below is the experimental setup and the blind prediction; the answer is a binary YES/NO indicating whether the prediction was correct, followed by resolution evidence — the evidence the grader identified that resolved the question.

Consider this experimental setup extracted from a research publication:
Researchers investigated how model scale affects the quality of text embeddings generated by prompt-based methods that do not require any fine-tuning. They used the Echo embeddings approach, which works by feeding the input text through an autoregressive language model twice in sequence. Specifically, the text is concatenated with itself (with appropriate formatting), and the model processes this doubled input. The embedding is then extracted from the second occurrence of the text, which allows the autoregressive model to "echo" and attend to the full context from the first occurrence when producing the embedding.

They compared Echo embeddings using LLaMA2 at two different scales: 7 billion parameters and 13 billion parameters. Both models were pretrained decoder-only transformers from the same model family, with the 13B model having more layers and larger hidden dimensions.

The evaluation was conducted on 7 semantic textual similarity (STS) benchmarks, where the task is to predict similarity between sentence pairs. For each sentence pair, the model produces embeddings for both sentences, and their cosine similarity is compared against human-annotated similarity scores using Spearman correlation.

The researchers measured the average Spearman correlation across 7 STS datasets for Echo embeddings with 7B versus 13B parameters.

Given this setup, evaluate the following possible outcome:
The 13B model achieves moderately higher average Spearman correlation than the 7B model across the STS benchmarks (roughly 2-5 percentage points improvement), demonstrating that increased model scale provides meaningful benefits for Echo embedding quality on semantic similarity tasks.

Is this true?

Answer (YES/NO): NO